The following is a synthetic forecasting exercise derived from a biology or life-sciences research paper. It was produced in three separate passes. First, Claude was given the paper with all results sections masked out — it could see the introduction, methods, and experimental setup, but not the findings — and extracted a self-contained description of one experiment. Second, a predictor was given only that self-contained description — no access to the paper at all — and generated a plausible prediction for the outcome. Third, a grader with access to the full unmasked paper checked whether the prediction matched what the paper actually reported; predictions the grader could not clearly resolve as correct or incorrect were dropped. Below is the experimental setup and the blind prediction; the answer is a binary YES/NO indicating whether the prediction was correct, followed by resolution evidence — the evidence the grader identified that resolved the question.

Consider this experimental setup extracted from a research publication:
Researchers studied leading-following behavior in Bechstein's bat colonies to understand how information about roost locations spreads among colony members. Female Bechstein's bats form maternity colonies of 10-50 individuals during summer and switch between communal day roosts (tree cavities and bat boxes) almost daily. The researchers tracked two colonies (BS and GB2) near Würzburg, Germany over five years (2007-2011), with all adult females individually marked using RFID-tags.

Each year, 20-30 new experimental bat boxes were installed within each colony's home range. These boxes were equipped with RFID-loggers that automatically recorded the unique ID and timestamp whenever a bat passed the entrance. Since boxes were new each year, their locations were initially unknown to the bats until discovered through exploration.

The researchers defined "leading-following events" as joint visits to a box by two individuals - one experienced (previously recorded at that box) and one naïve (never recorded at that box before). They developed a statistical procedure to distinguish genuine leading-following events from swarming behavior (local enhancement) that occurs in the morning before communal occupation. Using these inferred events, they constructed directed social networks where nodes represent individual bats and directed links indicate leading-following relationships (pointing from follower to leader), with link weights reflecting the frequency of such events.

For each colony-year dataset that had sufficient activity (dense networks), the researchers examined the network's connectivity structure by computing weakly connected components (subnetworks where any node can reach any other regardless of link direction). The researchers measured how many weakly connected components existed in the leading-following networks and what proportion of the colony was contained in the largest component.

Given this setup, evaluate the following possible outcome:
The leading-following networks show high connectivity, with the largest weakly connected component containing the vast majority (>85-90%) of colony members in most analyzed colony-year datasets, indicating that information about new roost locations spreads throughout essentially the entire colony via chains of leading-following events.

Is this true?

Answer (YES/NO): YES